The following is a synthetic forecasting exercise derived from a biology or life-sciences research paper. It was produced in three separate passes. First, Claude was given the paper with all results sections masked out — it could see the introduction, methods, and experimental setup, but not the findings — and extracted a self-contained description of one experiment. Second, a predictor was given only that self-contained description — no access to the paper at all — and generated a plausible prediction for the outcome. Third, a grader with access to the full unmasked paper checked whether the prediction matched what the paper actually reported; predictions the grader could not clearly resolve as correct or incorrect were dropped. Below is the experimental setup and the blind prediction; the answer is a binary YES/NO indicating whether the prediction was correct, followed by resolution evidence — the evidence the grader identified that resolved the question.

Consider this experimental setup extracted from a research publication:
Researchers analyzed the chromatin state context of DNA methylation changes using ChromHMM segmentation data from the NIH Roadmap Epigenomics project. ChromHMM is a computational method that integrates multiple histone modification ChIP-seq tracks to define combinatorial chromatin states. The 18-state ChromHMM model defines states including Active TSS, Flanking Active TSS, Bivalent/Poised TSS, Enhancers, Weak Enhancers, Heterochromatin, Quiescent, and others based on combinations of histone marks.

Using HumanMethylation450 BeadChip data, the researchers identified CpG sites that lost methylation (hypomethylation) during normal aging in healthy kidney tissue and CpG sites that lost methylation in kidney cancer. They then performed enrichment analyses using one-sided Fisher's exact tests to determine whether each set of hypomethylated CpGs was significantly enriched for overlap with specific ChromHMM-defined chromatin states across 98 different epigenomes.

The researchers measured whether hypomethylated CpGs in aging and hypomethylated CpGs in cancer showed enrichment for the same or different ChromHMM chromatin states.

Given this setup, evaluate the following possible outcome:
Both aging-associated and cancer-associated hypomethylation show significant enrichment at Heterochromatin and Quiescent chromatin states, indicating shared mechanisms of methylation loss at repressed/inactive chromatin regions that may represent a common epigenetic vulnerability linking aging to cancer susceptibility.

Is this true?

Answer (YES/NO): NO